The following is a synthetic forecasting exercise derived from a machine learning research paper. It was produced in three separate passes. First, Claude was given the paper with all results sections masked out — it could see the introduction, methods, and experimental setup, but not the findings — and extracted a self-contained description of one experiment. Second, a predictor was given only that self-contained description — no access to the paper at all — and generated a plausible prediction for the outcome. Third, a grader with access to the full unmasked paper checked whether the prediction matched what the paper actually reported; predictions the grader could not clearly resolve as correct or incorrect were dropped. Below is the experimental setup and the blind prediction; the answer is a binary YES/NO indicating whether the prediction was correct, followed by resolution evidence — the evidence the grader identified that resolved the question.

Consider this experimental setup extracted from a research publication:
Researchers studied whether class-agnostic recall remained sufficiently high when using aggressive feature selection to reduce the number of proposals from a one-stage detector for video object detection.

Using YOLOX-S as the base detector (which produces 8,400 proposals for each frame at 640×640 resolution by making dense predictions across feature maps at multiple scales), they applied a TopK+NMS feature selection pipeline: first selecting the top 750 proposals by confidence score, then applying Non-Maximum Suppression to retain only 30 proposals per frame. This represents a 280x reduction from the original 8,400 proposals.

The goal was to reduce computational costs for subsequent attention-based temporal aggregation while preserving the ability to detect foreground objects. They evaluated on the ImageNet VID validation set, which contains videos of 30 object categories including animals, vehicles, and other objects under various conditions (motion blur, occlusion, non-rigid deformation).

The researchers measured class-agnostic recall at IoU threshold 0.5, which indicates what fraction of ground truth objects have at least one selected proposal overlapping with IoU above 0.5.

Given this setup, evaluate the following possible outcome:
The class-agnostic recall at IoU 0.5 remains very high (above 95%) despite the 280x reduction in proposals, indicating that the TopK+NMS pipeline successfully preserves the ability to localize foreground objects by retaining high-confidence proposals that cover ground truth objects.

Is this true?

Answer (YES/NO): YES